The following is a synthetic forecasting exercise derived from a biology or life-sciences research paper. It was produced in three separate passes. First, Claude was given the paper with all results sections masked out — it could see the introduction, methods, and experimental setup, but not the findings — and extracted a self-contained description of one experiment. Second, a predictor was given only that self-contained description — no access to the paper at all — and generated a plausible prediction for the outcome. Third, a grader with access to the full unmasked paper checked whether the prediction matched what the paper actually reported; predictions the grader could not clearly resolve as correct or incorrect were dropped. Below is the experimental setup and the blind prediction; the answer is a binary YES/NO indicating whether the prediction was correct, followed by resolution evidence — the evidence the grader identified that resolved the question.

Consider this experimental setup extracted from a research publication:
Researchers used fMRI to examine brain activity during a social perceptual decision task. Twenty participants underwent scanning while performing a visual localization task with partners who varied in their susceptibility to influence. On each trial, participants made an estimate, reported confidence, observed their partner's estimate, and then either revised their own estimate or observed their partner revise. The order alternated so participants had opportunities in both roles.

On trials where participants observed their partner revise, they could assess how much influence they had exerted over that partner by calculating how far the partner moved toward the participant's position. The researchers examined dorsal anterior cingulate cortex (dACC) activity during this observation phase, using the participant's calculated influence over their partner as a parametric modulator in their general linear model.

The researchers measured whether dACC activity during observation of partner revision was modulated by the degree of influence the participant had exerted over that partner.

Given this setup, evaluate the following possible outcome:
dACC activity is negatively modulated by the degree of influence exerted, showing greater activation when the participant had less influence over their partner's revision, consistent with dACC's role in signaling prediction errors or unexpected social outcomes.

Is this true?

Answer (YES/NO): NO